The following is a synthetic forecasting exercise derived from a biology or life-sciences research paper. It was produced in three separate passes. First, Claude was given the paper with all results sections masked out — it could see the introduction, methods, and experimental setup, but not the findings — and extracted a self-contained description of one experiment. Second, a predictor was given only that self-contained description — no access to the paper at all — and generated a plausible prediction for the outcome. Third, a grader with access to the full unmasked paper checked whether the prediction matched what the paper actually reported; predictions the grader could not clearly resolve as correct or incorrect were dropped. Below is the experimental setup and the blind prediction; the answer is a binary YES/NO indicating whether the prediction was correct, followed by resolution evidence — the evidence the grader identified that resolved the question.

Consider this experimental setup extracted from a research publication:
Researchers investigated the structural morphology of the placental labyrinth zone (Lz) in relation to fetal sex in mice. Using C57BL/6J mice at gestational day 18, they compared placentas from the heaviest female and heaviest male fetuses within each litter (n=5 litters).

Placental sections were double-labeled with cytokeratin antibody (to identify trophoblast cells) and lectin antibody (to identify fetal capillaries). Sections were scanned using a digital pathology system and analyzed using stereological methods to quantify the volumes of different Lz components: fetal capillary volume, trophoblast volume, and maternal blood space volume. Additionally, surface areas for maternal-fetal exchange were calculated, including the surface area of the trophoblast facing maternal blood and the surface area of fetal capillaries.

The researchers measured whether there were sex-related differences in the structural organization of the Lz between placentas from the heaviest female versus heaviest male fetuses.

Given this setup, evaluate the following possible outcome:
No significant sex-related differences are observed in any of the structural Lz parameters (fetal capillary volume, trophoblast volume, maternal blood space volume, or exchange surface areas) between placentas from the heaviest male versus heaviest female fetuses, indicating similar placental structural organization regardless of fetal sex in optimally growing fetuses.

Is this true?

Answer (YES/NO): YES